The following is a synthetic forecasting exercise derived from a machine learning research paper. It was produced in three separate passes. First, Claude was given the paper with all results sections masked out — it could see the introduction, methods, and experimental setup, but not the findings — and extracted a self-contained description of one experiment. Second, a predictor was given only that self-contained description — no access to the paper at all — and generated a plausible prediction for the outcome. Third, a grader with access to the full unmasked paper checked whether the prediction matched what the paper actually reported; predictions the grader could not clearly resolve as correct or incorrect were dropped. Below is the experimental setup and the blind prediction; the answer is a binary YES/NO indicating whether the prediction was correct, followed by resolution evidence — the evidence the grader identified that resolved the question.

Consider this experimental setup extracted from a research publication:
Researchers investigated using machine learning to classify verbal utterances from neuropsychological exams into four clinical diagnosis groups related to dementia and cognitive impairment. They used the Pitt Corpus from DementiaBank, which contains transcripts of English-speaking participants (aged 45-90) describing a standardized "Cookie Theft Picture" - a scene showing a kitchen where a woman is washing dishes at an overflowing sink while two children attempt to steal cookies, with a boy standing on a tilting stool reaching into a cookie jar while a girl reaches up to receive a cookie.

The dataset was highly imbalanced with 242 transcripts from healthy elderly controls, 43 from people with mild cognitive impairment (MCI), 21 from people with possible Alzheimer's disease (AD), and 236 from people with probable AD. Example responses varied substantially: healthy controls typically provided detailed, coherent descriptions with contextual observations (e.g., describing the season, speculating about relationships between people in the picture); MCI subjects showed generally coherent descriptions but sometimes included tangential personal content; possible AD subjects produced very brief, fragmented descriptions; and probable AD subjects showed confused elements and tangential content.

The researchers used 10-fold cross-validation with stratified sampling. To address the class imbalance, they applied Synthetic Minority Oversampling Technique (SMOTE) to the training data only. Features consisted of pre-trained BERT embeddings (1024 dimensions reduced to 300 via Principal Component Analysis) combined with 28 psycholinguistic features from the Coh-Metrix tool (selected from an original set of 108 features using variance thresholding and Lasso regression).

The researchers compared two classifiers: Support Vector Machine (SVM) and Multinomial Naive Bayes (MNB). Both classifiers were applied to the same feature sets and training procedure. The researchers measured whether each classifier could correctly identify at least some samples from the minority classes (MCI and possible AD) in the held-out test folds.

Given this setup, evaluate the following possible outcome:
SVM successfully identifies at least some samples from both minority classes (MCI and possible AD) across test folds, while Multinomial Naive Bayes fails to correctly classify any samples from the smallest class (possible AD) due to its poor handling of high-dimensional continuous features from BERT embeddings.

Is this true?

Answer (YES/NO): NO